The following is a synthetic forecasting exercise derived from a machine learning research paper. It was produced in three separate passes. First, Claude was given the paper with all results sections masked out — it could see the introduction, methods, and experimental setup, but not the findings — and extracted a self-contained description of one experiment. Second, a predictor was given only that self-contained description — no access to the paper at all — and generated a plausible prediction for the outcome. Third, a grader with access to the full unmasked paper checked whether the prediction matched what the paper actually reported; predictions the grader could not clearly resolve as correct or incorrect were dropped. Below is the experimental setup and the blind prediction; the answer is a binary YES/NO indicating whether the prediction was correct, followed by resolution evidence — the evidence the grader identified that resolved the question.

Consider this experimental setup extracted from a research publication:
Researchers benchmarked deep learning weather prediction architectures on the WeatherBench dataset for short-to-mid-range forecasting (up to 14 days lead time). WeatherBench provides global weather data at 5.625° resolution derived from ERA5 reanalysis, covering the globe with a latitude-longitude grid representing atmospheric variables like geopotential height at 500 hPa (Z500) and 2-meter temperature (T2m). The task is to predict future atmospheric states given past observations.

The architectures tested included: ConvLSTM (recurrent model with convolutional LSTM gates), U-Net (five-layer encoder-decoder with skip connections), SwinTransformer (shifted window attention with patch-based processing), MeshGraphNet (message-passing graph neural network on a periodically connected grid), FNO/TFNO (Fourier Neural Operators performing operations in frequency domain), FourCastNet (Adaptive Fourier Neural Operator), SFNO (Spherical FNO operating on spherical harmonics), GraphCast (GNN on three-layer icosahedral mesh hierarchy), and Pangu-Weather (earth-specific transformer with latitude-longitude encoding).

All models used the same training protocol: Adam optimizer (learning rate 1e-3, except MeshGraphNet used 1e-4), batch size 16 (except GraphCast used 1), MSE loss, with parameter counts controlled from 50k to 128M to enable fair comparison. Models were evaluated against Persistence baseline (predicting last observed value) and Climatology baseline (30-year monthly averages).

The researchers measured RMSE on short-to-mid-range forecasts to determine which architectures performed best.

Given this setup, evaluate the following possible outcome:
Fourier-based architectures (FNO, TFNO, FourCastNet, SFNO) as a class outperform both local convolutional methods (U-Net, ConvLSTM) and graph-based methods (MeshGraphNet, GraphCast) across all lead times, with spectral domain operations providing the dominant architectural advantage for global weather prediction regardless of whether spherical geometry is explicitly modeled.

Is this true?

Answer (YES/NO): NO